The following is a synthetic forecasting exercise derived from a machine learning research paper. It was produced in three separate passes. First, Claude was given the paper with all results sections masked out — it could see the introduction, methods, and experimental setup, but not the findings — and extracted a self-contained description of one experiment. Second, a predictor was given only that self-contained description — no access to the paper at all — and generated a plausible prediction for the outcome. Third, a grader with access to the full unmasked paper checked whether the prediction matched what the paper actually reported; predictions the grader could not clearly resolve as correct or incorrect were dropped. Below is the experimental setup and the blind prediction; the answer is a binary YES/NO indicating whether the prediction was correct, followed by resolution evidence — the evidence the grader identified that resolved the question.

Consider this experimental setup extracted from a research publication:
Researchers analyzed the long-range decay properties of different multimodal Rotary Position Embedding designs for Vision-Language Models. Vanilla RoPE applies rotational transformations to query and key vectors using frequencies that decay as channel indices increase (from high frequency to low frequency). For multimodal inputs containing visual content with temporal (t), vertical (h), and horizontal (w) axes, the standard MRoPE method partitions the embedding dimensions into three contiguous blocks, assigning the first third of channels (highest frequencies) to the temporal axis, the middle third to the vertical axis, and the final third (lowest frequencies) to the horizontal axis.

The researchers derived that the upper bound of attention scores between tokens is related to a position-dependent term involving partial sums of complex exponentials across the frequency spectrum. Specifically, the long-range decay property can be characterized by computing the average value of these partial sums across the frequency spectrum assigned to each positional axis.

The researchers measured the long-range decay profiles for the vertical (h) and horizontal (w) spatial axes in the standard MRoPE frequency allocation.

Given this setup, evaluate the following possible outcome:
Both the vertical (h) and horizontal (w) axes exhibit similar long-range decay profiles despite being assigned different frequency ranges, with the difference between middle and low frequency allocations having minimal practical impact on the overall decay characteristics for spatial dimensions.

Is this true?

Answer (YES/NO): NO